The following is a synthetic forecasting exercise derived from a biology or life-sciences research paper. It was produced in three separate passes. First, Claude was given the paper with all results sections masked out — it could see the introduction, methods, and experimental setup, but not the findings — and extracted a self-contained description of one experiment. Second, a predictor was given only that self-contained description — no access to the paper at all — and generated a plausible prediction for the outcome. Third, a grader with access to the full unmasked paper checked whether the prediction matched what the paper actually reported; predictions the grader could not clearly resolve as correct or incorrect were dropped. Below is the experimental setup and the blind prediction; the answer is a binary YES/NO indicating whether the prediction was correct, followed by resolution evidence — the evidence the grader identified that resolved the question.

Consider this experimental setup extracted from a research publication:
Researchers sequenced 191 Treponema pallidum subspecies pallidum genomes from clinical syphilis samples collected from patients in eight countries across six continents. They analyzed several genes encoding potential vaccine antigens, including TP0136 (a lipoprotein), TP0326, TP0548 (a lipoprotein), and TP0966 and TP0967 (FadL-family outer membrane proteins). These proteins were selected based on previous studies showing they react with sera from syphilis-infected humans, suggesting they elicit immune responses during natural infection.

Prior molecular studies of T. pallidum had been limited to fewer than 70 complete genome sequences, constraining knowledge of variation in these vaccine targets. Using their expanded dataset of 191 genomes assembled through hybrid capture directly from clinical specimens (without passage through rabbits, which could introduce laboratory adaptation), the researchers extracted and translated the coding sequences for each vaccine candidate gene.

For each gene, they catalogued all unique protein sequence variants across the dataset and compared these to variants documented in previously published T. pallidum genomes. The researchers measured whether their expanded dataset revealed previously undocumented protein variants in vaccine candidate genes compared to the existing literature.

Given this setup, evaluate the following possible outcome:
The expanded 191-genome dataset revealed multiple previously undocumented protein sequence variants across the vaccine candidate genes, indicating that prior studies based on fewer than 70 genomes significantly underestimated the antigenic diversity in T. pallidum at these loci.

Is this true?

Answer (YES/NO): YES